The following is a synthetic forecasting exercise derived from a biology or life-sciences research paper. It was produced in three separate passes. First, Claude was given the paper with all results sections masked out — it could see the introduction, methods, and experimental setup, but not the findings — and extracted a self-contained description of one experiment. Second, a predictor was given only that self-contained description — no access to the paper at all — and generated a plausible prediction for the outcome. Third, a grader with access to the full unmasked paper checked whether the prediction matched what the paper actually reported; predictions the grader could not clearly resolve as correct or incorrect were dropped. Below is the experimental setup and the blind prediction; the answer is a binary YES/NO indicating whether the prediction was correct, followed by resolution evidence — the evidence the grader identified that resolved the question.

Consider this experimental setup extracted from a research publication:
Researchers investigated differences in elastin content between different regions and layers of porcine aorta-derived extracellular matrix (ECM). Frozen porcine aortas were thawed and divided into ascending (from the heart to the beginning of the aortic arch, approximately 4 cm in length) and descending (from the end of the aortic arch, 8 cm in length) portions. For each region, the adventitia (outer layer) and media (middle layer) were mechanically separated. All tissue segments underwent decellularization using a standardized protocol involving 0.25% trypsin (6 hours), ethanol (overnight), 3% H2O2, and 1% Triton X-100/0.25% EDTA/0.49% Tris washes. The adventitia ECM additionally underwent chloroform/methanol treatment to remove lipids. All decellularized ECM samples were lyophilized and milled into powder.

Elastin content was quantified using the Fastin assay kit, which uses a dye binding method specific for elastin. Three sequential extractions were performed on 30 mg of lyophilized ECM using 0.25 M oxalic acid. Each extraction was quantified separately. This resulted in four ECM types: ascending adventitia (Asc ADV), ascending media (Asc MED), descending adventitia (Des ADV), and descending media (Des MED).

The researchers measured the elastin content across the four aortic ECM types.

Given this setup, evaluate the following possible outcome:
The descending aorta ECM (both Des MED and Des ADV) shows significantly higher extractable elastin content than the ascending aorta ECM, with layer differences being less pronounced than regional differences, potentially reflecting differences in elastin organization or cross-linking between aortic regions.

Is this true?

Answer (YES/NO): NO